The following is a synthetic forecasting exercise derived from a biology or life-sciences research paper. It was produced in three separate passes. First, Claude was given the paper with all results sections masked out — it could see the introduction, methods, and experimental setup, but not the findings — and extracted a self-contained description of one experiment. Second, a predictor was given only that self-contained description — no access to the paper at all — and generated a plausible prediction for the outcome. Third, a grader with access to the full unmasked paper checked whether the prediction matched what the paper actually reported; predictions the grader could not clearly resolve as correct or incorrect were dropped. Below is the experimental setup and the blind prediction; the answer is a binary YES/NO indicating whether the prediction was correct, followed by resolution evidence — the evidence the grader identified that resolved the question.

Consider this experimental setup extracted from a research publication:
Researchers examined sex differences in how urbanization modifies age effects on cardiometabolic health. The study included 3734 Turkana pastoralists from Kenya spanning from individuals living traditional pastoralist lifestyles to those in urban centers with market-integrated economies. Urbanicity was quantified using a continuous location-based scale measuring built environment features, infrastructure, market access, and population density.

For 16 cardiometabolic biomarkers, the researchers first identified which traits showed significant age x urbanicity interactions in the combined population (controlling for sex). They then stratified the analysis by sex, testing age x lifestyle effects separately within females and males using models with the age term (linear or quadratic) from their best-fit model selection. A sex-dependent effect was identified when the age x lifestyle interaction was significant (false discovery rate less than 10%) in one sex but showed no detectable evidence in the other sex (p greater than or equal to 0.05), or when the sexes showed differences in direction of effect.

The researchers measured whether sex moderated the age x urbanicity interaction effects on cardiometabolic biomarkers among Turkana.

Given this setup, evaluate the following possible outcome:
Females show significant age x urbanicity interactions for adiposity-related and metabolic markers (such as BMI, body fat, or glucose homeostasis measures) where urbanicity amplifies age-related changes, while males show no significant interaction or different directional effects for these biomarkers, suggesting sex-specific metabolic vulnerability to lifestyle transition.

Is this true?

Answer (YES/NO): NO